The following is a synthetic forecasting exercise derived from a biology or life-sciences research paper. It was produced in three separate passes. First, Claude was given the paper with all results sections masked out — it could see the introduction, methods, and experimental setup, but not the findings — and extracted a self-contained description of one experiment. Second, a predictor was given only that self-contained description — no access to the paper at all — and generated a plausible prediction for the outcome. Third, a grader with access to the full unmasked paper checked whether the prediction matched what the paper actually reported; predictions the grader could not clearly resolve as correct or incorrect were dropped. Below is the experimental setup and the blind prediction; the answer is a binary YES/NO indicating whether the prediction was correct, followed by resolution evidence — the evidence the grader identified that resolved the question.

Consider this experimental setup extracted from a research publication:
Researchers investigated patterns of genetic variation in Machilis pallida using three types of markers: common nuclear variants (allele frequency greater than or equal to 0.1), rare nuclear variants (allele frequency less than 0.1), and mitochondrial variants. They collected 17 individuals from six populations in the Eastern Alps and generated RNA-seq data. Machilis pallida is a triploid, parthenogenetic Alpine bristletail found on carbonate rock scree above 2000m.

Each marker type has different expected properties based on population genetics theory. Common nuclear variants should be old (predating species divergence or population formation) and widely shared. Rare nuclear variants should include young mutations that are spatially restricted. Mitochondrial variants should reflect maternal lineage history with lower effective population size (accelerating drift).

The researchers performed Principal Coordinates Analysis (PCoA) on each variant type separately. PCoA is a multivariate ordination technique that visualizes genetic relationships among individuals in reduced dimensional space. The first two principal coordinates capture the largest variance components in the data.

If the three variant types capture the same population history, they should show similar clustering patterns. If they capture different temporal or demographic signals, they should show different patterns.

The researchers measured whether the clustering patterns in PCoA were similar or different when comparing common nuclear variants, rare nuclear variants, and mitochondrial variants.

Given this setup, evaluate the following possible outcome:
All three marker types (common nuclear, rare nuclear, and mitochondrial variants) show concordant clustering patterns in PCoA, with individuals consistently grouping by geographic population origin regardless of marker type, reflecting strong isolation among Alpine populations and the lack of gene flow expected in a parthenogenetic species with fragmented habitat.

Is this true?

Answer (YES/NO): NO